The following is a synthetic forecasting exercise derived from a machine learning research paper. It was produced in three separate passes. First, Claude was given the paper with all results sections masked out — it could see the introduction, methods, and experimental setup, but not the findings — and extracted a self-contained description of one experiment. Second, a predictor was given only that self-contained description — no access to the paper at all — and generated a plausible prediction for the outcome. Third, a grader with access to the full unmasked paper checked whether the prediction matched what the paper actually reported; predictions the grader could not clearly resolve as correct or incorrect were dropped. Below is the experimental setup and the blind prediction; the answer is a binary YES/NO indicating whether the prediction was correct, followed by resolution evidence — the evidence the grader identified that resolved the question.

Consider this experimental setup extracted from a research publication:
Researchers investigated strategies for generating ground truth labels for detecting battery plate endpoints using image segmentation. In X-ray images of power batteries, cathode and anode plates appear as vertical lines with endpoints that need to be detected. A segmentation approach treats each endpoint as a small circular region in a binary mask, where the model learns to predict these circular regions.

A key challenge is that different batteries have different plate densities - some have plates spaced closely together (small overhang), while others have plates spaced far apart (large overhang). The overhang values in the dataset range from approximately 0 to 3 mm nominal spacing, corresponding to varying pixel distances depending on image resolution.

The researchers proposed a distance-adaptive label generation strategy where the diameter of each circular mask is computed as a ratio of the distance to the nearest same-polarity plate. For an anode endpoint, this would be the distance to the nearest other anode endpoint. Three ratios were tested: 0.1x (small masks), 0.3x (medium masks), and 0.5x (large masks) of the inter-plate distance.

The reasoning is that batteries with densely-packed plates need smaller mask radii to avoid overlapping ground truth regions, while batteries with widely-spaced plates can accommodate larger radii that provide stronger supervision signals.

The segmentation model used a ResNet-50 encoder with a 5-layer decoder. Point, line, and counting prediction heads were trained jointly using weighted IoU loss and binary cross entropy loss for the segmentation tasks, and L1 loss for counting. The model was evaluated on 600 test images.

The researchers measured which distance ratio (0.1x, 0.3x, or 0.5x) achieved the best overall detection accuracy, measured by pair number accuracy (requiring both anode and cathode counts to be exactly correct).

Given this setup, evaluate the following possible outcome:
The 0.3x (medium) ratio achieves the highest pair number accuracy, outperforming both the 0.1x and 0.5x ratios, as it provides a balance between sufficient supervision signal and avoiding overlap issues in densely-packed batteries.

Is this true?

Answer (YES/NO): YES